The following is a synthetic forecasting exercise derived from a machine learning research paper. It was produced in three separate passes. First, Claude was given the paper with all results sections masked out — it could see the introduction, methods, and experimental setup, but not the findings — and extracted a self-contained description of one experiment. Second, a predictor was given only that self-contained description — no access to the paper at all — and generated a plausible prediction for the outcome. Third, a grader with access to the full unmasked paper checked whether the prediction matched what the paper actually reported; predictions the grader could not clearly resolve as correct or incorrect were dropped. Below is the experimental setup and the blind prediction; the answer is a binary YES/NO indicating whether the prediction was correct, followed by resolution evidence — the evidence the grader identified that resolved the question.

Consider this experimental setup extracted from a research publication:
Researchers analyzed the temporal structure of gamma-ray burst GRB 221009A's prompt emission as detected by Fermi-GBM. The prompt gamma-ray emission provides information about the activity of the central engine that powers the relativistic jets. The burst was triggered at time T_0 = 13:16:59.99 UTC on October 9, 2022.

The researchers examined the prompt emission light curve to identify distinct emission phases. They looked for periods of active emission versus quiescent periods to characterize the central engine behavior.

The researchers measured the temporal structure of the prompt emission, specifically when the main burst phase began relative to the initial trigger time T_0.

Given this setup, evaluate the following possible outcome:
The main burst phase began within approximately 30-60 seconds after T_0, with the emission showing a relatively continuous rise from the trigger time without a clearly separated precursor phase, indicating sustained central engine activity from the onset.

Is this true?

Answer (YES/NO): NO